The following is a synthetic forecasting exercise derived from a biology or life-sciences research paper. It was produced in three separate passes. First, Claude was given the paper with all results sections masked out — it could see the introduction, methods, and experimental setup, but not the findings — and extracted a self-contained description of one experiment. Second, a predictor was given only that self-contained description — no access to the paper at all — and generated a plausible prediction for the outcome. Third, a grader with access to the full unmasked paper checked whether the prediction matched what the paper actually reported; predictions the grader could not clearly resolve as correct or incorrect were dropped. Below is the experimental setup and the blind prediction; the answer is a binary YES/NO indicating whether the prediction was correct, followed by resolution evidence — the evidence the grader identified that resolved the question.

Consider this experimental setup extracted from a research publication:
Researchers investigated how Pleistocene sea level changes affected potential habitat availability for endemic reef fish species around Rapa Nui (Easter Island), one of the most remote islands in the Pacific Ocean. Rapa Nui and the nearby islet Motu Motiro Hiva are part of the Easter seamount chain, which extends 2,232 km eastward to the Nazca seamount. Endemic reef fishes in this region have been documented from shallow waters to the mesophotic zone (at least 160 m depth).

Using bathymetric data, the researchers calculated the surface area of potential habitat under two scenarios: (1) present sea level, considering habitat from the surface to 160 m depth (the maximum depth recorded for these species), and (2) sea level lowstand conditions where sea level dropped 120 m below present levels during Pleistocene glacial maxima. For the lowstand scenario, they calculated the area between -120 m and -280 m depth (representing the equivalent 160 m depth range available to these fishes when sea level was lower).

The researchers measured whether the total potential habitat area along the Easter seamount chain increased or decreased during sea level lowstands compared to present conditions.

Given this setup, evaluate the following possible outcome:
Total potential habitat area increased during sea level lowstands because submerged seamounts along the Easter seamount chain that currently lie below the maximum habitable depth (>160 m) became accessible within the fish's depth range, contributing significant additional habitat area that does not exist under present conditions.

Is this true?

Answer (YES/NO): YES